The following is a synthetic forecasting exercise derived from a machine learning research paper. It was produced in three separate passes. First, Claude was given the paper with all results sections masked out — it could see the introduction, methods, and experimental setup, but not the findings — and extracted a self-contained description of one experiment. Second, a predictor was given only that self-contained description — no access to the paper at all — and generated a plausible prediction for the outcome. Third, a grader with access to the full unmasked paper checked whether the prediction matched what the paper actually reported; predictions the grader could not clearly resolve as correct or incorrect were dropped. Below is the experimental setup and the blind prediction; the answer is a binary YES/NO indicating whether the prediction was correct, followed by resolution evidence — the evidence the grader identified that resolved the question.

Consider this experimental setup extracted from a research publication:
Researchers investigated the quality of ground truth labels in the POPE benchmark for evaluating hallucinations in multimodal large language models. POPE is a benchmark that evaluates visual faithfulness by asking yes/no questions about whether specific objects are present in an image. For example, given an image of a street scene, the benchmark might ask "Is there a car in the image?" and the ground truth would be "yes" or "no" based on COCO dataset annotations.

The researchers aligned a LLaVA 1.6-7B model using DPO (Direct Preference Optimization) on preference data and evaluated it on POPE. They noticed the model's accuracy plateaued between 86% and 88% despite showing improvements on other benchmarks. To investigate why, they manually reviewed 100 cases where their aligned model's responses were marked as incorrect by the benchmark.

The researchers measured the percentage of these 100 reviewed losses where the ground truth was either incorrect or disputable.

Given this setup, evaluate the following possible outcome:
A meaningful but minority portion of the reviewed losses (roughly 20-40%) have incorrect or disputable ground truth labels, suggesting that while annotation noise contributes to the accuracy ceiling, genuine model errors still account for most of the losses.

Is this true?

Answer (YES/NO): YES